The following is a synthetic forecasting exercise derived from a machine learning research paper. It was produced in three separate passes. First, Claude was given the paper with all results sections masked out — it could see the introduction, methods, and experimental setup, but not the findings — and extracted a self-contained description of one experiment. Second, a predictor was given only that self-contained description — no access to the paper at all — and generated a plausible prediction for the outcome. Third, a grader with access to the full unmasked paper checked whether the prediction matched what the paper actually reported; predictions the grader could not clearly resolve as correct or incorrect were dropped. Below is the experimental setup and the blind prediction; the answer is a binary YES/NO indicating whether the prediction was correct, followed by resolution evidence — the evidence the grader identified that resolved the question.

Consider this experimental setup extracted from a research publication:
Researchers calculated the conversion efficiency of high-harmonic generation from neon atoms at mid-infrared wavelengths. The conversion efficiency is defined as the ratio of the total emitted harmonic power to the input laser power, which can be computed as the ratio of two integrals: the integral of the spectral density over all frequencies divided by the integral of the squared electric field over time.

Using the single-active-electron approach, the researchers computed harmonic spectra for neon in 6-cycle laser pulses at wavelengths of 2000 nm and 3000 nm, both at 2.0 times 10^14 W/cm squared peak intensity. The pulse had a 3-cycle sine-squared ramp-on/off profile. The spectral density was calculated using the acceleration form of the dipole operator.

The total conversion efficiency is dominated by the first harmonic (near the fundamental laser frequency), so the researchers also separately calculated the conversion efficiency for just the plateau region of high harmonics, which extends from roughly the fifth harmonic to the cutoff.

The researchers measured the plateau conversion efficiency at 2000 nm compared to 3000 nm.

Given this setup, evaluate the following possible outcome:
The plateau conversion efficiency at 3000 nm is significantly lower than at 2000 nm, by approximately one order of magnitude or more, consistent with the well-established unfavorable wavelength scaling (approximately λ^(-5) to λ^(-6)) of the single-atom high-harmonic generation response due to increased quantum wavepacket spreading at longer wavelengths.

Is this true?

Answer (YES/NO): NO